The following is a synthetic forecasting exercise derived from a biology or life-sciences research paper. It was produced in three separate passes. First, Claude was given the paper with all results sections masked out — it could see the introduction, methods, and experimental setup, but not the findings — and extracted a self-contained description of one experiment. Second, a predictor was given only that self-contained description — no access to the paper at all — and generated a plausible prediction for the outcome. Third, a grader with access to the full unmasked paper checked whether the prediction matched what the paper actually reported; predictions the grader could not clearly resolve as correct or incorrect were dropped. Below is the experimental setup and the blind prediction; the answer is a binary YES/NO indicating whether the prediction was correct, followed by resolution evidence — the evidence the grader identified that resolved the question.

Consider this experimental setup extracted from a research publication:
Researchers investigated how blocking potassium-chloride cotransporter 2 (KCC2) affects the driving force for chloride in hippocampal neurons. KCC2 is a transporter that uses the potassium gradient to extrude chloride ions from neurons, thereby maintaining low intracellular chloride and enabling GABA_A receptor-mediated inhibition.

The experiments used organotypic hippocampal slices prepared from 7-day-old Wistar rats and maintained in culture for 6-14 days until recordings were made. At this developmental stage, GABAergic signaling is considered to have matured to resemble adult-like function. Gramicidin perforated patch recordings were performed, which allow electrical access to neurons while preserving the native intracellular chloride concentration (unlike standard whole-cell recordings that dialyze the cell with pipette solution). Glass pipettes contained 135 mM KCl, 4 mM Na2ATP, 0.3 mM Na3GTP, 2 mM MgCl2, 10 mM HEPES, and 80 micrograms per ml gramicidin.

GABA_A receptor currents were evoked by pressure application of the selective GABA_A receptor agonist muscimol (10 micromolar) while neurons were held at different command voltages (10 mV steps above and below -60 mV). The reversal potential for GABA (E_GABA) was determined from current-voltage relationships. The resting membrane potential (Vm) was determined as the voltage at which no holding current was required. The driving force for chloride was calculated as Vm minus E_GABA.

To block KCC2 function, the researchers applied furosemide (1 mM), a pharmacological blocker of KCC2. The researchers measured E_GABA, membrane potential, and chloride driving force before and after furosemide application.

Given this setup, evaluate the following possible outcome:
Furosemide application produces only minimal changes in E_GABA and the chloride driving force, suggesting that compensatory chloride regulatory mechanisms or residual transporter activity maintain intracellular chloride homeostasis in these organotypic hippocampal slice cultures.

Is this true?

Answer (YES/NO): NO